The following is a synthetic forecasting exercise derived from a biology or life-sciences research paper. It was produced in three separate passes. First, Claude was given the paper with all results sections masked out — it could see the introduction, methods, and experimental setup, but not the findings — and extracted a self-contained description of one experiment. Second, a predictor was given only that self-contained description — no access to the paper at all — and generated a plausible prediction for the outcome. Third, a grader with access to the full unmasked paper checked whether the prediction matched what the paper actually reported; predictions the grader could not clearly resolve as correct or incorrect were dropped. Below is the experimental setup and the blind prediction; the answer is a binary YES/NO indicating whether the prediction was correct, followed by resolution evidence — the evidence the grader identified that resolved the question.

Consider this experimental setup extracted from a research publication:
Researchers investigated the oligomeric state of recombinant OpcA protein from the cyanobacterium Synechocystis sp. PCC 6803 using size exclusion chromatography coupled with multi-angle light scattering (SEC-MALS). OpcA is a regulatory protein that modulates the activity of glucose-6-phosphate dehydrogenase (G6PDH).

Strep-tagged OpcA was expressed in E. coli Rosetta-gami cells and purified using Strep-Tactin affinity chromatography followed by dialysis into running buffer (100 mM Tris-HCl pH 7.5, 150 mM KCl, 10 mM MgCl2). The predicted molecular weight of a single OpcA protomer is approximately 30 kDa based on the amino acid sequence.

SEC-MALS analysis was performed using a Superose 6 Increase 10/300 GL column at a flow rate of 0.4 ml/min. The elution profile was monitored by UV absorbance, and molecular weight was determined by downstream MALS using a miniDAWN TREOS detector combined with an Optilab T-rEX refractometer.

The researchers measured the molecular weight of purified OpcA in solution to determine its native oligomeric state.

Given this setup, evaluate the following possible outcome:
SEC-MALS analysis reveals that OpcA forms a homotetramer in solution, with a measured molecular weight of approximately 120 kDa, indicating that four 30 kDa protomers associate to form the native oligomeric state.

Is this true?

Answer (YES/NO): NO